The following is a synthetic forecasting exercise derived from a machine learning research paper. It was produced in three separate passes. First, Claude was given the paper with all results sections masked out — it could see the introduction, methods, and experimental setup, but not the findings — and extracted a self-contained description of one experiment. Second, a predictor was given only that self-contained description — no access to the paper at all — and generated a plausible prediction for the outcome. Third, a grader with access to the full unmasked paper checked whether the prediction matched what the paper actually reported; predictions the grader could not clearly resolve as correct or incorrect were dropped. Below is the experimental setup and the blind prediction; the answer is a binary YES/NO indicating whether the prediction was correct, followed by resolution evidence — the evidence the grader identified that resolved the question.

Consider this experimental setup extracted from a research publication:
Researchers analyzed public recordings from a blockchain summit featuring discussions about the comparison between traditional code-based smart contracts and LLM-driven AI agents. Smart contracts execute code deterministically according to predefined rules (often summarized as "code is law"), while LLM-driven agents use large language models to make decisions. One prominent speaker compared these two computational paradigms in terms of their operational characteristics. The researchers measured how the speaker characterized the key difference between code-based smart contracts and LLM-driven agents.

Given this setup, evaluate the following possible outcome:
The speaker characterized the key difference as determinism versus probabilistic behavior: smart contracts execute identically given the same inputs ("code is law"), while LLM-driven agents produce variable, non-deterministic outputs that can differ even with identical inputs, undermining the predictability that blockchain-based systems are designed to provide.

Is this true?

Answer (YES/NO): NO